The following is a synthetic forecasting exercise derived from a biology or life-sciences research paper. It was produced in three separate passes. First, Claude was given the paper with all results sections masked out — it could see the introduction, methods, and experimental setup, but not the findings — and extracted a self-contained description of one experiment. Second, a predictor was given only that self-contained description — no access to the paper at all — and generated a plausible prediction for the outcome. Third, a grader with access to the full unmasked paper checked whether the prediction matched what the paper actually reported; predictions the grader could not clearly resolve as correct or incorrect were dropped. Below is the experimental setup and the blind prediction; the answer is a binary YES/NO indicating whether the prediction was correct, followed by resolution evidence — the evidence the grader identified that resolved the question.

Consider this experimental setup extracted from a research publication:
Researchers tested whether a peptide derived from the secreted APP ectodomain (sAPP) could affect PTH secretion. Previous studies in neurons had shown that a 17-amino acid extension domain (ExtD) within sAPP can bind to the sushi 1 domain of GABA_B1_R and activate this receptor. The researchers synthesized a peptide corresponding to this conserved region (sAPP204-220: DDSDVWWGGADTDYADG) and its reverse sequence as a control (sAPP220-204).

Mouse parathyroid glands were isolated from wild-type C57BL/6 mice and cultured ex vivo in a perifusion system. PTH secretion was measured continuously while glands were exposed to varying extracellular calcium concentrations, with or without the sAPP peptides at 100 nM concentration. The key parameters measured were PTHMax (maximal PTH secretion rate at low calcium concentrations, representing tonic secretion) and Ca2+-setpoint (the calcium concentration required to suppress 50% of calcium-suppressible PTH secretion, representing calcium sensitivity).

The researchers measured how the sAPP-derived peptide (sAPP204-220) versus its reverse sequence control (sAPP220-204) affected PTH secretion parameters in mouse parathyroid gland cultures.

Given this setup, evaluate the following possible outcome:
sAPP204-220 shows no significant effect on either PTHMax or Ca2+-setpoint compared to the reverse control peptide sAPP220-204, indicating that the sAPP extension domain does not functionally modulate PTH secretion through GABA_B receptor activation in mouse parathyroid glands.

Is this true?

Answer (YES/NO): NO